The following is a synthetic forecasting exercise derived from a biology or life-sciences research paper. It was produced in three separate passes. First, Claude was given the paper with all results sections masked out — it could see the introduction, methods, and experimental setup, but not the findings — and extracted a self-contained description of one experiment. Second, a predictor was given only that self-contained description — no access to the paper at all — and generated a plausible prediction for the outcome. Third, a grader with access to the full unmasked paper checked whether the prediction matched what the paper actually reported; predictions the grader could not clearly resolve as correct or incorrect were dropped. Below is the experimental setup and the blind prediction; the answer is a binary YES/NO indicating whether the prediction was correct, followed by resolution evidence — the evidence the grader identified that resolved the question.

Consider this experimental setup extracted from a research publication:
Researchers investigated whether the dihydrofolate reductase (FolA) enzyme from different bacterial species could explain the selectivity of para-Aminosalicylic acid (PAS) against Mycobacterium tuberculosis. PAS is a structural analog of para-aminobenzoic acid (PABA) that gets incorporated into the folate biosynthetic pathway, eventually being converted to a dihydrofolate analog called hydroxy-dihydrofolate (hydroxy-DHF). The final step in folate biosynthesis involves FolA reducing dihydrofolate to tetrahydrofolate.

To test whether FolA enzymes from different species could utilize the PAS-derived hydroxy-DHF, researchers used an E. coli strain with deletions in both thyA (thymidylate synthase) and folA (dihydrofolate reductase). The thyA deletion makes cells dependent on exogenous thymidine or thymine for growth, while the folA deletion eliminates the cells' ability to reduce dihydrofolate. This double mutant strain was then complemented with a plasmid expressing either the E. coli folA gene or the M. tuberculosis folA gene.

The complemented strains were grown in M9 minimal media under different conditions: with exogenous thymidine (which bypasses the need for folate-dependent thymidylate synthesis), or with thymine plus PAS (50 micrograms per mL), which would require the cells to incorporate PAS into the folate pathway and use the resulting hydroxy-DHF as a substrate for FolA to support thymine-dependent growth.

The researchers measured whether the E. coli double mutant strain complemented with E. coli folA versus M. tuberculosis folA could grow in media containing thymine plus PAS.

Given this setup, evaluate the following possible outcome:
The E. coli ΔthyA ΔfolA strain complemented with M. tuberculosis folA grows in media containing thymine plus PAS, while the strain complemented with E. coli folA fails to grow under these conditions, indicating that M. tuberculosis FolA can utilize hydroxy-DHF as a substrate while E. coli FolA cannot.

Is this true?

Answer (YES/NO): NO